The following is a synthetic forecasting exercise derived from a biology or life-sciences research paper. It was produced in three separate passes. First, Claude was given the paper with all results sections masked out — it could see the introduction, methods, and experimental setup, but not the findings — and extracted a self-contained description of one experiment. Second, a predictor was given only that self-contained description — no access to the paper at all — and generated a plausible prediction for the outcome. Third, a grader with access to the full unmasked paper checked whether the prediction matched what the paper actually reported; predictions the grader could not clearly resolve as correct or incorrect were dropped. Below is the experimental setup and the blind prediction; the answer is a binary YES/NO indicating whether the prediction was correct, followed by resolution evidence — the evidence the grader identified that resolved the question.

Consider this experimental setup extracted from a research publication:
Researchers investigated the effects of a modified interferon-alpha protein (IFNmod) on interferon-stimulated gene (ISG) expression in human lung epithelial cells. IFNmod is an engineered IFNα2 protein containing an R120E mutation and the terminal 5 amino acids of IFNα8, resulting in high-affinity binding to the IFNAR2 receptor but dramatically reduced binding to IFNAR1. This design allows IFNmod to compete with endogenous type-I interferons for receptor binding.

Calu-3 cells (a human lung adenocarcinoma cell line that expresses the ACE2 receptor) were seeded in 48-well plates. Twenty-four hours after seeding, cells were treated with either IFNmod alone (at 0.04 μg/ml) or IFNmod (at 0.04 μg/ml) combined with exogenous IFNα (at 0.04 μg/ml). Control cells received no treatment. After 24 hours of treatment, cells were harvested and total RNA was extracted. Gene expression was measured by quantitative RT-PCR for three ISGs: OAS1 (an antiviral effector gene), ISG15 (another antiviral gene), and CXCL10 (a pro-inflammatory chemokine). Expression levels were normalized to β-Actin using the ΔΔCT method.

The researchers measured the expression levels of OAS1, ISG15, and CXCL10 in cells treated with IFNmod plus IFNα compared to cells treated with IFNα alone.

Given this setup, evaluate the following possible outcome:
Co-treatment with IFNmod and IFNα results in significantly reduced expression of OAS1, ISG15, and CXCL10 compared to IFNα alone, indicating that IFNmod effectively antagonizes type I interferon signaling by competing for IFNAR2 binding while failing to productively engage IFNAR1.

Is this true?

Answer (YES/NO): YES